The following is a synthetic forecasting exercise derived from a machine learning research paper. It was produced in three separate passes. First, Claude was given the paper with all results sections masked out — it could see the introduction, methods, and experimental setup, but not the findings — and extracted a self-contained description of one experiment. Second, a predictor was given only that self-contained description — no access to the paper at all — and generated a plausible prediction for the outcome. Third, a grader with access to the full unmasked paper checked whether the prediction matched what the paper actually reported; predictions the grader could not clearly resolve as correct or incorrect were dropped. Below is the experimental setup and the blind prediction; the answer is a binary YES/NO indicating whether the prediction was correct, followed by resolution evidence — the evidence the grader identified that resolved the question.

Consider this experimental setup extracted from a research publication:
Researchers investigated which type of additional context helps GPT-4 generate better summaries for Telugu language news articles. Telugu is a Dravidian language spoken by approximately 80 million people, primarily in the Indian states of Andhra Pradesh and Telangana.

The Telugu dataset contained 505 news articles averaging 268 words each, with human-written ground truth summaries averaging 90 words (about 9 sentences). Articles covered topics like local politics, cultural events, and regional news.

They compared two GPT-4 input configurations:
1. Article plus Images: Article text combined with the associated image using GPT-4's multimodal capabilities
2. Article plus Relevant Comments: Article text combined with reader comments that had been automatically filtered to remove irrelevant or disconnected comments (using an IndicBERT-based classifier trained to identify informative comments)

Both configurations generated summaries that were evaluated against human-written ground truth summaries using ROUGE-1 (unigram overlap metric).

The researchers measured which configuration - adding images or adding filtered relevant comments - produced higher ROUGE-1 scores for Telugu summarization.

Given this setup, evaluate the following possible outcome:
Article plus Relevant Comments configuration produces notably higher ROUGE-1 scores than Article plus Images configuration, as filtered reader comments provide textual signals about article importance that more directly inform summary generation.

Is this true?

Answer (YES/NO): YES